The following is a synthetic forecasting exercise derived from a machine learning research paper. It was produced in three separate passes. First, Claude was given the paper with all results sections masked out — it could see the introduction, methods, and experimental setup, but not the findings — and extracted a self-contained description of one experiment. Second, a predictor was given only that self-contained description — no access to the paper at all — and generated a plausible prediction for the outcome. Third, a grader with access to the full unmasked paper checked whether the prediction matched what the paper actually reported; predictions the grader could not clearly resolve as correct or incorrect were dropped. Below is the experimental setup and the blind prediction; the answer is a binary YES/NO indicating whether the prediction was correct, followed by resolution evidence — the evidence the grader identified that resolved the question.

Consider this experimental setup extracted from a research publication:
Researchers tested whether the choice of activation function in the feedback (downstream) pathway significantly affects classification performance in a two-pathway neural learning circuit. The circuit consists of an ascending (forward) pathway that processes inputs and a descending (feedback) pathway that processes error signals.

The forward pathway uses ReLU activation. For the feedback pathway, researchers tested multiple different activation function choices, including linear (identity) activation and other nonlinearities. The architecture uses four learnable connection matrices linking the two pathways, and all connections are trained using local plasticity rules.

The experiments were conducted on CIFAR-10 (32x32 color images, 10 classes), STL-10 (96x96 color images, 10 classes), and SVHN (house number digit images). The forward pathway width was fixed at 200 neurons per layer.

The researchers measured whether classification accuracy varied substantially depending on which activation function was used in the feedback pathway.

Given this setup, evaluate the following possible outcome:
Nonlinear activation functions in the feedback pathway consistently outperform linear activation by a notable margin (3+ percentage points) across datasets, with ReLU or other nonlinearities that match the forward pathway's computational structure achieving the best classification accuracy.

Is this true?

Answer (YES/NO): NO